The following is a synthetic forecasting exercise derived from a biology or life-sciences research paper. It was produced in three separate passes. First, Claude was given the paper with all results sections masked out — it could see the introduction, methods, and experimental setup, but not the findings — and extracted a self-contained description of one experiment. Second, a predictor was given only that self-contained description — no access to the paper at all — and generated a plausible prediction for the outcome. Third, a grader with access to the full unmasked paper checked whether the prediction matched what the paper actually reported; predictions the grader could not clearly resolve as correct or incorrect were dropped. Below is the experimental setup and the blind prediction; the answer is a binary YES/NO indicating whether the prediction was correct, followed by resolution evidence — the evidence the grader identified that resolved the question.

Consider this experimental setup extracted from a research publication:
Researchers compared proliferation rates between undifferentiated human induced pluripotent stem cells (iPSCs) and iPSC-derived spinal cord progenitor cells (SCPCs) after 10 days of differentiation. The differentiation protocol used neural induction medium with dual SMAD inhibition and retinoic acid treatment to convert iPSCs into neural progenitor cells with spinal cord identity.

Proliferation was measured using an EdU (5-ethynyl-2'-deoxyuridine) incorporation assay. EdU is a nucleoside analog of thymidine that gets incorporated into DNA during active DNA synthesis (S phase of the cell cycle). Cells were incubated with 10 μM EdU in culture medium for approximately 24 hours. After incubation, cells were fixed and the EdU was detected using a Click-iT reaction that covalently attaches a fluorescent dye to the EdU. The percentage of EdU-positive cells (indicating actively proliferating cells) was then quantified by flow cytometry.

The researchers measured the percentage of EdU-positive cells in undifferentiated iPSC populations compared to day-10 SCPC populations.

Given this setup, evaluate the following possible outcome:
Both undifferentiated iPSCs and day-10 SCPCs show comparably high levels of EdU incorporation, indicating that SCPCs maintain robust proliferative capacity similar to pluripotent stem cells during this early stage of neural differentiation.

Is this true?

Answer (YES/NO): NO